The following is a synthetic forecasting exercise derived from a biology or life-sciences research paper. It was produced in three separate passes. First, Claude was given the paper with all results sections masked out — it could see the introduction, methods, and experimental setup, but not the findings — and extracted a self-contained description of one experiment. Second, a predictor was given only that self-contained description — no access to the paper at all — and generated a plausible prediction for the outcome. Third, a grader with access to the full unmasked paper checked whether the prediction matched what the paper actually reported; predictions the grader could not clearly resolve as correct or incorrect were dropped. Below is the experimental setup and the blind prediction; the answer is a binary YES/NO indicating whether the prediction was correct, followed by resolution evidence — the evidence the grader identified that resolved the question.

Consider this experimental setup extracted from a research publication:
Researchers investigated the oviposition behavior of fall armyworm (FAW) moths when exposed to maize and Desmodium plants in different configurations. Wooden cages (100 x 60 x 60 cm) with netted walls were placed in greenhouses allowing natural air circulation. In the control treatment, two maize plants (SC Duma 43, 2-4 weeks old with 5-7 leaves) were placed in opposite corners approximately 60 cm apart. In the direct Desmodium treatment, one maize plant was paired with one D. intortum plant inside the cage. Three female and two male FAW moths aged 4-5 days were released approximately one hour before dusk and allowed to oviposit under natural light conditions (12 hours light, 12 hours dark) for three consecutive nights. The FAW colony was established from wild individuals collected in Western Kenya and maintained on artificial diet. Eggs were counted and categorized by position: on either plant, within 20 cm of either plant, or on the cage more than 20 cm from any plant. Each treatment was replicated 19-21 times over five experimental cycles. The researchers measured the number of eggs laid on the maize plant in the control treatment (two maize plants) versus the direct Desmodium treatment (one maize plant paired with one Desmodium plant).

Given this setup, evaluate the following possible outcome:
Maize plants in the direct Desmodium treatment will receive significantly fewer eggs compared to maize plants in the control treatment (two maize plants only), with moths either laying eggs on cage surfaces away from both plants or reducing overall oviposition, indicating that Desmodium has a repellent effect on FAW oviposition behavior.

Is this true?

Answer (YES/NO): NO